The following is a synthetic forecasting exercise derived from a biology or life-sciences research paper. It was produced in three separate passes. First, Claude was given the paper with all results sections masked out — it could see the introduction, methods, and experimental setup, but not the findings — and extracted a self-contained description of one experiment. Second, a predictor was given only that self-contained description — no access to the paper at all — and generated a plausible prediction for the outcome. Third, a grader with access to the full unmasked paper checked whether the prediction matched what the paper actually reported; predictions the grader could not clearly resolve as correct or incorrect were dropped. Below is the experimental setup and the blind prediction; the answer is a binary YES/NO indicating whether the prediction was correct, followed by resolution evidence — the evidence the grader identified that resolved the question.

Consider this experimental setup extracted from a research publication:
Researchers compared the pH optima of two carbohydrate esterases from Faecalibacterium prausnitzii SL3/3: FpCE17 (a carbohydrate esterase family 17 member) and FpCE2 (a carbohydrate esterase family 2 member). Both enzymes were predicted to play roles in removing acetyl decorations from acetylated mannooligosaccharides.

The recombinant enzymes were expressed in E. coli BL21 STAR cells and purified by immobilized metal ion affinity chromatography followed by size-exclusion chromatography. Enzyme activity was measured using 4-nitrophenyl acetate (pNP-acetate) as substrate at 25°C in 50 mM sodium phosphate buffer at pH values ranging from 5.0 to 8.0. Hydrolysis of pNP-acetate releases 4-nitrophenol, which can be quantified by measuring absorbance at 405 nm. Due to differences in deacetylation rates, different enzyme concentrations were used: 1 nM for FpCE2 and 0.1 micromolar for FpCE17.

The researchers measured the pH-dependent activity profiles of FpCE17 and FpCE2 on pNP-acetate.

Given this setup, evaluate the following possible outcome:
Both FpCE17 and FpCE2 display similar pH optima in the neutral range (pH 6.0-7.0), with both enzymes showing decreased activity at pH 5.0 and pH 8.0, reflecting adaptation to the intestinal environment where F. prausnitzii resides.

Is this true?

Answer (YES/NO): YES